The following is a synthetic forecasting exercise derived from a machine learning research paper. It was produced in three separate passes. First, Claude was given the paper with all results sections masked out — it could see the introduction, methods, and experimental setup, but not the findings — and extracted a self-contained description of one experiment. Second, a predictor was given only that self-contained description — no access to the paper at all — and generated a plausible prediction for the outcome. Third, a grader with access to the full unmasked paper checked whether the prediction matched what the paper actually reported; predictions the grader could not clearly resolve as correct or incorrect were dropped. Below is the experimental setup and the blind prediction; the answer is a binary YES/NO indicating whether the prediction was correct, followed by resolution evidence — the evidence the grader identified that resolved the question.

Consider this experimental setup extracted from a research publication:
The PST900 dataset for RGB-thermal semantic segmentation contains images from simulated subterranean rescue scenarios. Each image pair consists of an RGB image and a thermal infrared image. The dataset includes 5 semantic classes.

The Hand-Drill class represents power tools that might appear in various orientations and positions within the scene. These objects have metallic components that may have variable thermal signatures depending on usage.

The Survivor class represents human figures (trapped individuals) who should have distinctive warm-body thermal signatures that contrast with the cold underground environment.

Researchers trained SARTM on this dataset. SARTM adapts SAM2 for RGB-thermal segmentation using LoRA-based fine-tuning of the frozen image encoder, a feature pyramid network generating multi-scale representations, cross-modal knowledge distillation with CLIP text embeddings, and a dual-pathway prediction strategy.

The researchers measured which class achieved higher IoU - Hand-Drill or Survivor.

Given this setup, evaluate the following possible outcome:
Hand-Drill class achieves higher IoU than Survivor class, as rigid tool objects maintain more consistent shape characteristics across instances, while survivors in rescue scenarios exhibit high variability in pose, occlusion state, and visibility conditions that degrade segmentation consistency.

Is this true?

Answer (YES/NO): NO